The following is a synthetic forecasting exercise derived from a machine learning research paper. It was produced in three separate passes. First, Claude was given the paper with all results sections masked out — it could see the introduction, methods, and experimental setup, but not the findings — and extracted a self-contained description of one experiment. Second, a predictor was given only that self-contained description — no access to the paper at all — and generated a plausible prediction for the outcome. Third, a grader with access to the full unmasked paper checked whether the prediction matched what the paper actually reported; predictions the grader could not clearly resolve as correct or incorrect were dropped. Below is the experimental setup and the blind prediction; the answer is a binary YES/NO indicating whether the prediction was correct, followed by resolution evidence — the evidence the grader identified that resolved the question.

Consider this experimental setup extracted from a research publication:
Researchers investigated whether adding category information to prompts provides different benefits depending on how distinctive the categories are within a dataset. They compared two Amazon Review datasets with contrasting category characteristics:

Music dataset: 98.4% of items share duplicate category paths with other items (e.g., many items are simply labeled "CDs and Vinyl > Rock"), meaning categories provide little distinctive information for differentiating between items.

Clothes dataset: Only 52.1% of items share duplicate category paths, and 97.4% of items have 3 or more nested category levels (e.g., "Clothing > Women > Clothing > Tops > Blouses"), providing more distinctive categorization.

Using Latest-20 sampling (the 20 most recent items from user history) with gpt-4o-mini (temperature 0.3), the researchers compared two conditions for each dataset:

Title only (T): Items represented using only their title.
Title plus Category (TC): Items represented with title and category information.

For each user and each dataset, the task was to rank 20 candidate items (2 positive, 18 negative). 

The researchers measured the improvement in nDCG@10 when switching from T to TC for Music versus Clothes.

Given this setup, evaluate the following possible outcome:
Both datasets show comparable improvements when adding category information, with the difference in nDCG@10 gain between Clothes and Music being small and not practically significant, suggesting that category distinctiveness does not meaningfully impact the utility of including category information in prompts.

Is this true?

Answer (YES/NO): NO